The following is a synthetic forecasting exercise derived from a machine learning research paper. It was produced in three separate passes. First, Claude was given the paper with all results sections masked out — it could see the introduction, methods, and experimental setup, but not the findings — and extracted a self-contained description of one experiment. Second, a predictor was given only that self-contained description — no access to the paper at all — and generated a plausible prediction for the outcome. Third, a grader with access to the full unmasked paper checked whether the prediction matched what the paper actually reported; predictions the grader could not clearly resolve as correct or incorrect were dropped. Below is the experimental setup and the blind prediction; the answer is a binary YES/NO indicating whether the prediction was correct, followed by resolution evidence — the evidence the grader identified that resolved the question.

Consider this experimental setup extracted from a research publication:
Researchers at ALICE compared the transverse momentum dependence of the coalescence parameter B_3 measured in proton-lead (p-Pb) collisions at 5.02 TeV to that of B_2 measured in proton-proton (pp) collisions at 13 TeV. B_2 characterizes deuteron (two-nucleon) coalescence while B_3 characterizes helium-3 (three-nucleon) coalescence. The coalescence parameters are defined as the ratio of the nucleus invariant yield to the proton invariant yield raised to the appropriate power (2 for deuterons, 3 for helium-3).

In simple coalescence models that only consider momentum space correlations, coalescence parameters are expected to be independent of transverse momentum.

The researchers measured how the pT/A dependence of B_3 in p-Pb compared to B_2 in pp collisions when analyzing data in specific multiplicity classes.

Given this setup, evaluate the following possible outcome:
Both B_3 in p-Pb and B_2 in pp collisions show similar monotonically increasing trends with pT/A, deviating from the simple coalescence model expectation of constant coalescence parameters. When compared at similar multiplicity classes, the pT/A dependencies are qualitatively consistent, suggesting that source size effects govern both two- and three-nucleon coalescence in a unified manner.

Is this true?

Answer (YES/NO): NO